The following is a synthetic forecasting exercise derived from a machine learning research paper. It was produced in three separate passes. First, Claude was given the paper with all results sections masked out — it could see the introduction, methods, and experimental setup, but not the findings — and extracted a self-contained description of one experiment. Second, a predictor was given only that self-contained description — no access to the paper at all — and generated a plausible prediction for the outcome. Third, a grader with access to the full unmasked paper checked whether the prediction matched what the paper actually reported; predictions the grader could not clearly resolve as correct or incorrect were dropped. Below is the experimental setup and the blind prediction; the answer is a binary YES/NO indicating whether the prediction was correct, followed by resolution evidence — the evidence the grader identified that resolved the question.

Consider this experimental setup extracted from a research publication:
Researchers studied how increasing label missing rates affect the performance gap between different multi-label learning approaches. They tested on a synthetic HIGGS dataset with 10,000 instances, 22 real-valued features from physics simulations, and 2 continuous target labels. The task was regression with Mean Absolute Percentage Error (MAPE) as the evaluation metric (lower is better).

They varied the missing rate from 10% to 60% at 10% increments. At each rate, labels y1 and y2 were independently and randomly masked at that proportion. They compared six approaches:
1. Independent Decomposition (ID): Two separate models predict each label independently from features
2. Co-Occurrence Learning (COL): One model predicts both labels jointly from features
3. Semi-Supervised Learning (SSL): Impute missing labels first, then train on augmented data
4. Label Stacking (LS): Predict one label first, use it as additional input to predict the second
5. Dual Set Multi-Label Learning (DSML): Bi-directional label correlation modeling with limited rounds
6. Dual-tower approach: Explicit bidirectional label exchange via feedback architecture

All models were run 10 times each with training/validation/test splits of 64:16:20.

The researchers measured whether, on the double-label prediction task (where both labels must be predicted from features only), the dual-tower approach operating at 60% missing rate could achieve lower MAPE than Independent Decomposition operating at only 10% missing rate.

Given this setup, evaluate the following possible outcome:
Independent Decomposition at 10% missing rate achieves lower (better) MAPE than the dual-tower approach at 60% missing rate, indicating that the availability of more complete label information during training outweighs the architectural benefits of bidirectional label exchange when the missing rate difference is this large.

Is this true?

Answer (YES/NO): NO